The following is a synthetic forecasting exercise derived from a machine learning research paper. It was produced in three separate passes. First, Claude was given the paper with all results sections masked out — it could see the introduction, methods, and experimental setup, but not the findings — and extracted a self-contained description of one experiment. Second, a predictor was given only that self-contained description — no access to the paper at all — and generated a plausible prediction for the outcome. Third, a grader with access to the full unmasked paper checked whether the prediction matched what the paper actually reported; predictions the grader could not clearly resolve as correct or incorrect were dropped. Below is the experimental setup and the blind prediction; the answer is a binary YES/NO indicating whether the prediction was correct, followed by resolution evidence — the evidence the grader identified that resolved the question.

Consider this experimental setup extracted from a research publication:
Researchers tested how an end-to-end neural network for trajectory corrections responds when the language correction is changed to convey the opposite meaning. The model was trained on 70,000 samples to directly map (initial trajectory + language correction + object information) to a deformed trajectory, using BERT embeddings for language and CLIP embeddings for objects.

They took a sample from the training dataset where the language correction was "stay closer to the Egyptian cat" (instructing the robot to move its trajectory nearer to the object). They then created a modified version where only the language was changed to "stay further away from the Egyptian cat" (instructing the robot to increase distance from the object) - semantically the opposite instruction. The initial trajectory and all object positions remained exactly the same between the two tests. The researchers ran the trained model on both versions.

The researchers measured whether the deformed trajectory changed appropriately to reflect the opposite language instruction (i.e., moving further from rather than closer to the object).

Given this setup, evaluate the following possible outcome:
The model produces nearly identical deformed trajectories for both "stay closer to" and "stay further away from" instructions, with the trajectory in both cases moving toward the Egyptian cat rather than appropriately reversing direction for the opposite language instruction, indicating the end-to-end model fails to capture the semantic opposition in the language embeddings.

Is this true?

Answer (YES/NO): YES